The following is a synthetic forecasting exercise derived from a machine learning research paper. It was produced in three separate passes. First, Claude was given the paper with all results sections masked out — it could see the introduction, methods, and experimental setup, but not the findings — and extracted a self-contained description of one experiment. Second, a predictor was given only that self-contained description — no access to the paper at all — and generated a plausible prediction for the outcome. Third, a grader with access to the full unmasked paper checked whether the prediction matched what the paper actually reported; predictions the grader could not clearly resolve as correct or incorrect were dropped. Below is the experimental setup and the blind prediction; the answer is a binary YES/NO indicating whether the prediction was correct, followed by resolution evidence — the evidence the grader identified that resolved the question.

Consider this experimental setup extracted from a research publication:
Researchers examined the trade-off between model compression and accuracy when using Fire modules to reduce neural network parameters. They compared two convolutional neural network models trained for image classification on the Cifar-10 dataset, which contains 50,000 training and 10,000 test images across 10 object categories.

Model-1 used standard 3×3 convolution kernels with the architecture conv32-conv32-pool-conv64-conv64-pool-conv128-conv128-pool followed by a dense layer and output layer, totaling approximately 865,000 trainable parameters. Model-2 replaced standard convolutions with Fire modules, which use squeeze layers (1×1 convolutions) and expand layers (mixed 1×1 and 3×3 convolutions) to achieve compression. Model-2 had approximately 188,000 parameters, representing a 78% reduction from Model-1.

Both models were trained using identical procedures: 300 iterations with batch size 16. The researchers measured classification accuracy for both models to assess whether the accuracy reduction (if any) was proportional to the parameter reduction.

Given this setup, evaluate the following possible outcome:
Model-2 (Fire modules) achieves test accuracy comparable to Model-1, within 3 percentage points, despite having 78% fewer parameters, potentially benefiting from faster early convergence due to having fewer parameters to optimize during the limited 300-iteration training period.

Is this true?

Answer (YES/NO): NO